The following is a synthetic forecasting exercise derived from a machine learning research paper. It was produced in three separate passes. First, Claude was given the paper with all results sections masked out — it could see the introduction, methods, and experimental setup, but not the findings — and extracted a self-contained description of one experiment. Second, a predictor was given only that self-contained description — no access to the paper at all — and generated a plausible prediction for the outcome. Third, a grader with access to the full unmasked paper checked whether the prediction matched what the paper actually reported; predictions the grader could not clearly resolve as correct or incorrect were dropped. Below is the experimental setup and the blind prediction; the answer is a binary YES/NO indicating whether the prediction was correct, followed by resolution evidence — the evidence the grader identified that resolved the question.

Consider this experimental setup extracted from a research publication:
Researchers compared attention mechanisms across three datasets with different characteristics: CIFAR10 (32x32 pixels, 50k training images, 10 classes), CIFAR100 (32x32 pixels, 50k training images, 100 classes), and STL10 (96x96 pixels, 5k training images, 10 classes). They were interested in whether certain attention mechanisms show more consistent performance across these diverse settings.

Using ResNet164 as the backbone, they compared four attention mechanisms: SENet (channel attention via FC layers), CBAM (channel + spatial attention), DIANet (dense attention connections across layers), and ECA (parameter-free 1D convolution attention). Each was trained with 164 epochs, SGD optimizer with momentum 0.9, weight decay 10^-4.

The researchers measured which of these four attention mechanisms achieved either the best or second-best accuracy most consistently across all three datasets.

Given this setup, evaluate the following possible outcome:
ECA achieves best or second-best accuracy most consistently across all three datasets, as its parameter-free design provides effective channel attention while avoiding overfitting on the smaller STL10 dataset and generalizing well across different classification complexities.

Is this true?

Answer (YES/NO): NO